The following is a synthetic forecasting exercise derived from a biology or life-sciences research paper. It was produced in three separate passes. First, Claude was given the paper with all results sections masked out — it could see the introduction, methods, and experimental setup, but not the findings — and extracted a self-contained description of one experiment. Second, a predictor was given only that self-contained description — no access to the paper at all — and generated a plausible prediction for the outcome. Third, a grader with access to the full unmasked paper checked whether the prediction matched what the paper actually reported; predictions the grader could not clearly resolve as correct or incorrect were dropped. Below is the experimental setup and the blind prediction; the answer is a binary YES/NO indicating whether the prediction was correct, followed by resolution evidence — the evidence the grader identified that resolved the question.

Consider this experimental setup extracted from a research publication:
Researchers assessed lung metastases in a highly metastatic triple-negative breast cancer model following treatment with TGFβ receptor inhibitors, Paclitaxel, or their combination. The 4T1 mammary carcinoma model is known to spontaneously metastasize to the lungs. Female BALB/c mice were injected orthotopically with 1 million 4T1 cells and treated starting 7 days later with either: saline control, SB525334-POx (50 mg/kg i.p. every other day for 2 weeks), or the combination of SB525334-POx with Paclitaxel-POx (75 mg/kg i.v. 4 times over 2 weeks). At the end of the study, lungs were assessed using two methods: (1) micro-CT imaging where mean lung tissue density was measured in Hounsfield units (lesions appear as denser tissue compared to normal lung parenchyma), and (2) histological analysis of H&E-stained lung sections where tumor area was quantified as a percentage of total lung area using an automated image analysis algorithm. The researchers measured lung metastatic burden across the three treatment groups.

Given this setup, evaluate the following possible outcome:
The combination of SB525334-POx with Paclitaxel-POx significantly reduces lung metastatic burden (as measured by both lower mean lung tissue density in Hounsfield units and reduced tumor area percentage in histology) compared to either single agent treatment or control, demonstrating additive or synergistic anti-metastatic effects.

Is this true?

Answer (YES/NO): NO